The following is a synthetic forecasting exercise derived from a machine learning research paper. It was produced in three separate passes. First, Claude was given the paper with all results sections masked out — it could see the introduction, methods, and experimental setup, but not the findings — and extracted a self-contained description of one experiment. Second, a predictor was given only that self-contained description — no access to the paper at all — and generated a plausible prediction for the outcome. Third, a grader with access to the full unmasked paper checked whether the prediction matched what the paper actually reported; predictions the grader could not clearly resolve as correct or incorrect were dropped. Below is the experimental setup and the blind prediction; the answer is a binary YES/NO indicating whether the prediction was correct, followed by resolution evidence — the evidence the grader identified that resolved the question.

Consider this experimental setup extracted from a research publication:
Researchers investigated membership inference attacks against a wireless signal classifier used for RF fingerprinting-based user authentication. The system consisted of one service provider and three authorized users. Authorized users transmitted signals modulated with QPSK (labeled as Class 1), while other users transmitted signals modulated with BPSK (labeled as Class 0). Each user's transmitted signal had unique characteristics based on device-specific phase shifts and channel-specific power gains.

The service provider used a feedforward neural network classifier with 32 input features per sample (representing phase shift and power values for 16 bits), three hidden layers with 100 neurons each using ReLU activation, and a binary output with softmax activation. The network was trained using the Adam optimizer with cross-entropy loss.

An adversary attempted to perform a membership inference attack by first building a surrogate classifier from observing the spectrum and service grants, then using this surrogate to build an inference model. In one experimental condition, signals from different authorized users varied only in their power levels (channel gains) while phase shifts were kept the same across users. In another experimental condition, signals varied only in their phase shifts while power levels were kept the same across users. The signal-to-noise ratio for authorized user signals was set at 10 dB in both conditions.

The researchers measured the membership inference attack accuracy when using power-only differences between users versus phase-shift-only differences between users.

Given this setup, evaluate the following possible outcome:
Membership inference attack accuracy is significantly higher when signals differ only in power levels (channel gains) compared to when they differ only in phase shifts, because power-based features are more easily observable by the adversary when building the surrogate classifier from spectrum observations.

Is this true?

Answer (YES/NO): YES